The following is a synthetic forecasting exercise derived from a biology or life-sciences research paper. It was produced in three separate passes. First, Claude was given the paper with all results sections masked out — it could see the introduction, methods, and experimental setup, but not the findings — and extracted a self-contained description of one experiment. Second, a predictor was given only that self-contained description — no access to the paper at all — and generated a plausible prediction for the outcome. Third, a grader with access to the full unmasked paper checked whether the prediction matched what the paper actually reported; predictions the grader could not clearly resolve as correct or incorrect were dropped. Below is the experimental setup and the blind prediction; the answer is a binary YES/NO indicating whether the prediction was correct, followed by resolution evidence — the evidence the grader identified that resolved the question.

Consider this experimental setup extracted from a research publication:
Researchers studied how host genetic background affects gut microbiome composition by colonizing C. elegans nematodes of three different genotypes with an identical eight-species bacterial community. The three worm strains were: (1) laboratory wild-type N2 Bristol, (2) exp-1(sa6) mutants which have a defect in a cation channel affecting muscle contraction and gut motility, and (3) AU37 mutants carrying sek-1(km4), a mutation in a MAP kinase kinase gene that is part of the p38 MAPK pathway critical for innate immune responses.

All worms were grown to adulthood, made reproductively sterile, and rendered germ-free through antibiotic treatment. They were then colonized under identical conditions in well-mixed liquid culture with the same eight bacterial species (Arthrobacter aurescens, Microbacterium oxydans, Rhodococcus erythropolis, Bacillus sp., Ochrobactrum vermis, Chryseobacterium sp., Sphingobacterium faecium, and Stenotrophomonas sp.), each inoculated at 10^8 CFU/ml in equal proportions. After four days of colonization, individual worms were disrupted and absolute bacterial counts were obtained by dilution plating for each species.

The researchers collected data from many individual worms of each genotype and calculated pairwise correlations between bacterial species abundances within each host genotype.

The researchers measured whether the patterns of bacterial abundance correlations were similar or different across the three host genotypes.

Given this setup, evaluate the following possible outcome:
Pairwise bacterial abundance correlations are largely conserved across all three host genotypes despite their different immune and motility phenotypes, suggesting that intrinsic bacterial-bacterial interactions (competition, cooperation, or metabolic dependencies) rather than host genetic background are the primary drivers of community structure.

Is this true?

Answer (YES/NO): NO